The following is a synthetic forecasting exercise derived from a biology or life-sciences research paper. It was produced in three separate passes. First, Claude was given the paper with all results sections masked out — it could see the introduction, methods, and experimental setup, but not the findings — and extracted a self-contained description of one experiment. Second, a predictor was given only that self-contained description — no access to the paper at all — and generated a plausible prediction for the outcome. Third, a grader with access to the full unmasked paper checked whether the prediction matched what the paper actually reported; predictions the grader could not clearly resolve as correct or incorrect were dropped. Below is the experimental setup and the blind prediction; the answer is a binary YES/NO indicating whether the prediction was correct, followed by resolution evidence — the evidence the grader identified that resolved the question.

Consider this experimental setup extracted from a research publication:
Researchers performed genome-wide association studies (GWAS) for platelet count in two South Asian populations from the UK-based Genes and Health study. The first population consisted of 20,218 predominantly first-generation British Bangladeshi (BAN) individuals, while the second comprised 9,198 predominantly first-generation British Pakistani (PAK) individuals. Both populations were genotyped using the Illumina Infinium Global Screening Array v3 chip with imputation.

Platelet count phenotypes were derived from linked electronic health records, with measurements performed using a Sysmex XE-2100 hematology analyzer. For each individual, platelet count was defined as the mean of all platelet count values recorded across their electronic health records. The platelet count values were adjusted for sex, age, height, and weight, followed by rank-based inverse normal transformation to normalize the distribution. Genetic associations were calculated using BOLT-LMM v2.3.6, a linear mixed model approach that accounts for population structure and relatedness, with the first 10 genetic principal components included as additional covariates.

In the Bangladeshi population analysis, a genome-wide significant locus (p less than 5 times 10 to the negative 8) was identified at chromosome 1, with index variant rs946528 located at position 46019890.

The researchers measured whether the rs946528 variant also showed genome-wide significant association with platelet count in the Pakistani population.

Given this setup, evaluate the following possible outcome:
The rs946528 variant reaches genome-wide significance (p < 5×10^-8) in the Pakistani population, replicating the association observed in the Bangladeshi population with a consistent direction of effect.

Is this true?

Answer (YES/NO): NO